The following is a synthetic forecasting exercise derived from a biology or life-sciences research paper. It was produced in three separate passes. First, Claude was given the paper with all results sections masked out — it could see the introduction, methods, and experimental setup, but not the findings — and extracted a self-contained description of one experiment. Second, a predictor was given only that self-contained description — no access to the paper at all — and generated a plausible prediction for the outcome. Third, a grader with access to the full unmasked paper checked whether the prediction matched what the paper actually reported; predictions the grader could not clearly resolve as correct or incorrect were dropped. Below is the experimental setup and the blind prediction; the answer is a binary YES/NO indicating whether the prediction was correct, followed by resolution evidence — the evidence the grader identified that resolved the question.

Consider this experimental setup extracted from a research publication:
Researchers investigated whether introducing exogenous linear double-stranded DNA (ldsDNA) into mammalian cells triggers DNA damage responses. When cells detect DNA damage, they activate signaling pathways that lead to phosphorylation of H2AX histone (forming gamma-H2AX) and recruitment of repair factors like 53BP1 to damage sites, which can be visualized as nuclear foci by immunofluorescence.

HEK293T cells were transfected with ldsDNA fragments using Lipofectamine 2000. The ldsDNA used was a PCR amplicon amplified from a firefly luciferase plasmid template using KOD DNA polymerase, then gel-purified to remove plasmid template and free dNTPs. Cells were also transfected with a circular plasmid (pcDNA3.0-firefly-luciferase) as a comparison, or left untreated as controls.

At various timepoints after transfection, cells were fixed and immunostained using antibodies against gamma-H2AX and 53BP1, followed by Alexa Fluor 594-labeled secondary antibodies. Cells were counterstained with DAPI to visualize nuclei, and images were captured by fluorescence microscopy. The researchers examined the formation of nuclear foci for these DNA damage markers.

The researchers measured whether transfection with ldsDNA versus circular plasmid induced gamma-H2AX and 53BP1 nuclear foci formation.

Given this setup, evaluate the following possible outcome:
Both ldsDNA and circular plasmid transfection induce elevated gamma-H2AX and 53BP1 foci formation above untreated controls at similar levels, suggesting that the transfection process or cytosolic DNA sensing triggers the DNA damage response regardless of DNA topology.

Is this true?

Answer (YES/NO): NO